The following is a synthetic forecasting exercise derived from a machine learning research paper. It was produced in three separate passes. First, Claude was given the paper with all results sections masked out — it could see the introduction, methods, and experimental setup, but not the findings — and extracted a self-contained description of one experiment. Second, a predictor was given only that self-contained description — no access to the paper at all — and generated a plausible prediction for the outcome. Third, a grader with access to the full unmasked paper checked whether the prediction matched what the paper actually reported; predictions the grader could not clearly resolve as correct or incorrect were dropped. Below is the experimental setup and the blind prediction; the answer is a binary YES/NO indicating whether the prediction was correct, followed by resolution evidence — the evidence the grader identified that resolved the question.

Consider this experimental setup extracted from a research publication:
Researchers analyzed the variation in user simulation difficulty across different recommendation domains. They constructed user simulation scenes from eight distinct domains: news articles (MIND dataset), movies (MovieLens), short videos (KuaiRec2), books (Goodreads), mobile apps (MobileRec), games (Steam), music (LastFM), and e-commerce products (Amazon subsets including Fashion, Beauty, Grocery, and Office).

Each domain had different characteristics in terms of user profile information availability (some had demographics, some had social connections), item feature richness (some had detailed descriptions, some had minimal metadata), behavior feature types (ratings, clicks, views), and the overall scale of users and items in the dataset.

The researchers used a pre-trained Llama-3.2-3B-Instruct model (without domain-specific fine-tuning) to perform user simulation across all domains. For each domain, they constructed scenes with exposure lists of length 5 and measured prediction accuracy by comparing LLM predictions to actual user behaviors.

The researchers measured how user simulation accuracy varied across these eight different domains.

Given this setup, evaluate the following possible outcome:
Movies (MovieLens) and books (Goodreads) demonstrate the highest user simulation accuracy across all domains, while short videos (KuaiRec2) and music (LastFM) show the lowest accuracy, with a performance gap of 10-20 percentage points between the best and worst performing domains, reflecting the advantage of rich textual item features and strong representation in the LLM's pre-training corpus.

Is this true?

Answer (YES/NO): NO